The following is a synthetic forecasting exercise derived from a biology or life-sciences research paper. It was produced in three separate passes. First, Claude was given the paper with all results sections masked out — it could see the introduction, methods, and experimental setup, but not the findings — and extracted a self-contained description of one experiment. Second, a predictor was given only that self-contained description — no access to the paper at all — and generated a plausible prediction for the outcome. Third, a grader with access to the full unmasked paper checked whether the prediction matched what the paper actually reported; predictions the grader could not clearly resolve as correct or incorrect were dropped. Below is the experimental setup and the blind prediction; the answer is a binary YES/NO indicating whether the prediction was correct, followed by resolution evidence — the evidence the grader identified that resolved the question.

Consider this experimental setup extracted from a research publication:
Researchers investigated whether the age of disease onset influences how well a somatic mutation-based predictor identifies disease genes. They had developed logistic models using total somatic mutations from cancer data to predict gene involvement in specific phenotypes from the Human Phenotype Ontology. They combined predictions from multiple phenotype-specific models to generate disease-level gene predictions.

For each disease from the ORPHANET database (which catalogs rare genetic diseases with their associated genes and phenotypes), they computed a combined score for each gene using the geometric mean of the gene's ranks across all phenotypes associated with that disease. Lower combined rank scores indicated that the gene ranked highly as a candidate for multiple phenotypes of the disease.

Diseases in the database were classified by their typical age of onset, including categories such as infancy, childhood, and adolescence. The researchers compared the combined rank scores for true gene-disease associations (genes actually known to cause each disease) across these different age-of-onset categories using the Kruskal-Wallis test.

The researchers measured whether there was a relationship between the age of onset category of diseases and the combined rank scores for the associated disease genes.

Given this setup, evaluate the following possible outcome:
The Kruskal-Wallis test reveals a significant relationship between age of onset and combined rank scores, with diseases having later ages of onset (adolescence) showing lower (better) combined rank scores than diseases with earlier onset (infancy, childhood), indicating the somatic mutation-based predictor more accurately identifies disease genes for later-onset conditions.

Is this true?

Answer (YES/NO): NO